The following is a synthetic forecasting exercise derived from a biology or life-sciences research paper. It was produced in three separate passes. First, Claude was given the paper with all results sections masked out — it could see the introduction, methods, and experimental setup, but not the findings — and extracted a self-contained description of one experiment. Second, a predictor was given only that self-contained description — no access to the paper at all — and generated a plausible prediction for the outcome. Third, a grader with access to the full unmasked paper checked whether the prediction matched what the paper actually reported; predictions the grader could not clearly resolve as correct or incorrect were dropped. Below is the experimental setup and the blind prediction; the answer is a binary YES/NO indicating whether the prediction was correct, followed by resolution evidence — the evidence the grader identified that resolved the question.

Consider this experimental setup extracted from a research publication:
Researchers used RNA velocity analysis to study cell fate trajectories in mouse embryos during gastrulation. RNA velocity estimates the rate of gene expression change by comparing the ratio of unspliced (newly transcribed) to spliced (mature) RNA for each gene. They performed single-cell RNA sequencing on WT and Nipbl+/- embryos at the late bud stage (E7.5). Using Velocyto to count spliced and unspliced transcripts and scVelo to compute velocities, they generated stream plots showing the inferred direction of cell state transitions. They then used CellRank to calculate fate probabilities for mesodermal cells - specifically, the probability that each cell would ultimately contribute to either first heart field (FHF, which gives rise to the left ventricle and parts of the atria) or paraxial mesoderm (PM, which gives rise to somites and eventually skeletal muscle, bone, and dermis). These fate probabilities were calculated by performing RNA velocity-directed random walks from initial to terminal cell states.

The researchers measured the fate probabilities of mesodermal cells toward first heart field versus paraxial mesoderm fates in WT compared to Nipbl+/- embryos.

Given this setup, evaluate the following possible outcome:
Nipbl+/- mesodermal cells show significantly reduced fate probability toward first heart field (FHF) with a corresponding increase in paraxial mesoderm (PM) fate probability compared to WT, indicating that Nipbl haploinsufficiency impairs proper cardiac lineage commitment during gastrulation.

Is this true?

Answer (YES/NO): YES